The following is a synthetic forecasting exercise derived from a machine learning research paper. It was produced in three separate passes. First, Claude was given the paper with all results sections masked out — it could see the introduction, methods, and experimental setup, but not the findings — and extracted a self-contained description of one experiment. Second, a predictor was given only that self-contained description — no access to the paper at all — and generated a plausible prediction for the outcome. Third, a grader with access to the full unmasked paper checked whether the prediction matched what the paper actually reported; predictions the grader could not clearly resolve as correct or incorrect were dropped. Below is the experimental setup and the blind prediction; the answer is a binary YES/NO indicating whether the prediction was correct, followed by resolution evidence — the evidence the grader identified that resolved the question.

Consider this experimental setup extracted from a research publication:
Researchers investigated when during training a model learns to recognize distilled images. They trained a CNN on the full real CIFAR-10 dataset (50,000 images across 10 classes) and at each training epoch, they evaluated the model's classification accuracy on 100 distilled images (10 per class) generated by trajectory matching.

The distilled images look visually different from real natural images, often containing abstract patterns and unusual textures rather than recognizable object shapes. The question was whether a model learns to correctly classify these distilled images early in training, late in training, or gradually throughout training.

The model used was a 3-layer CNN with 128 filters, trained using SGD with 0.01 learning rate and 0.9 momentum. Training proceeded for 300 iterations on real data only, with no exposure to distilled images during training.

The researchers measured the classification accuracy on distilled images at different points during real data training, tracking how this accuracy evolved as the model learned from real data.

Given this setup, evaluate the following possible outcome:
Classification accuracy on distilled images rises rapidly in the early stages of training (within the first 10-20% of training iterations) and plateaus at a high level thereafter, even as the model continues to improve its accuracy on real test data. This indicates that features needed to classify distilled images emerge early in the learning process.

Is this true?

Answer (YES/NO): NO